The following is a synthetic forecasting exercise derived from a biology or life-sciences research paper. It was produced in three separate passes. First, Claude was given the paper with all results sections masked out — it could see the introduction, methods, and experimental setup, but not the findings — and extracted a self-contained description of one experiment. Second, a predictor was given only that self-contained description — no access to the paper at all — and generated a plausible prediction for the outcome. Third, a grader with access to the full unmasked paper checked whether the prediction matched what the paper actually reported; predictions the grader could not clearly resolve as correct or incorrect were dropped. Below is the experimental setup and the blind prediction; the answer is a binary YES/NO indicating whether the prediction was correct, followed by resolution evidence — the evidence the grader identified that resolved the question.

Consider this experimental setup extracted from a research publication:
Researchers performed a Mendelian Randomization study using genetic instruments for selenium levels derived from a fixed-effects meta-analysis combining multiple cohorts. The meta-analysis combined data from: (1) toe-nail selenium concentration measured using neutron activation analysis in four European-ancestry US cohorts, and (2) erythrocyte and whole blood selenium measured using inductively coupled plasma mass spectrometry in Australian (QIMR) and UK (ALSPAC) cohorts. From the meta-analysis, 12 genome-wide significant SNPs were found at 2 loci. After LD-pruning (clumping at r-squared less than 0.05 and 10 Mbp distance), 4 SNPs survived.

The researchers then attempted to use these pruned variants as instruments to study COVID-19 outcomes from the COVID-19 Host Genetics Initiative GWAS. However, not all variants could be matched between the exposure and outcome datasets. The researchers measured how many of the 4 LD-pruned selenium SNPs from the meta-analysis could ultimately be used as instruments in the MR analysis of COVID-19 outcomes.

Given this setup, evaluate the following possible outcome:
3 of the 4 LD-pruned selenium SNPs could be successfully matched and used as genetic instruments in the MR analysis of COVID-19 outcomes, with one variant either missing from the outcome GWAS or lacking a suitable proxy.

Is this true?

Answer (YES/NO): NO